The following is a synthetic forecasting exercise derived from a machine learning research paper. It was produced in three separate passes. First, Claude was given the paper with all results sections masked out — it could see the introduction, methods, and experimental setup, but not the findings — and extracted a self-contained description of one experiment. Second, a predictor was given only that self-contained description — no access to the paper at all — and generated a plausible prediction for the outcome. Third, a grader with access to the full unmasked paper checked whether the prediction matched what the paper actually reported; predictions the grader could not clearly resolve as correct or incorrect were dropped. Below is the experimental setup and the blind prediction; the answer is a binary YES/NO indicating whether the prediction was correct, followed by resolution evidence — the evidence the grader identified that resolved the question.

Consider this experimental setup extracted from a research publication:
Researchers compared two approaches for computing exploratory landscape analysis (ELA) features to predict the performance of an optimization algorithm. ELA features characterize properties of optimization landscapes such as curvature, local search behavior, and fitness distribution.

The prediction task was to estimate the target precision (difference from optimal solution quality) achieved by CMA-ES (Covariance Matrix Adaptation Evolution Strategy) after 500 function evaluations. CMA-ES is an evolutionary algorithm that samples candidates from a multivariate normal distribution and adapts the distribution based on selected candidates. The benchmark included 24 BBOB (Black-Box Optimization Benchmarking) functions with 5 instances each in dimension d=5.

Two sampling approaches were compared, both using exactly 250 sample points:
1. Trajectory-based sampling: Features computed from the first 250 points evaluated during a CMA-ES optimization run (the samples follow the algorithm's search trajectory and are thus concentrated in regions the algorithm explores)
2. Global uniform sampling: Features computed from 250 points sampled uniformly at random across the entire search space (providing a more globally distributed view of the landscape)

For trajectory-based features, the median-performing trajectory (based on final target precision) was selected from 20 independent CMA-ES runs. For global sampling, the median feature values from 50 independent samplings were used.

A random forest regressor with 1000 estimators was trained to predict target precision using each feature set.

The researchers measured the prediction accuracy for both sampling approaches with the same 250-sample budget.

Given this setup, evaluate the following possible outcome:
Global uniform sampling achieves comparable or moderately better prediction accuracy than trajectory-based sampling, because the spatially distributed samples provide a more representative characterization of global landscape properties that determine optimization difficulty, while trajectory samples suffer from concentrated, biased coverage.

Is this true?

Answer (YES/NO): YES